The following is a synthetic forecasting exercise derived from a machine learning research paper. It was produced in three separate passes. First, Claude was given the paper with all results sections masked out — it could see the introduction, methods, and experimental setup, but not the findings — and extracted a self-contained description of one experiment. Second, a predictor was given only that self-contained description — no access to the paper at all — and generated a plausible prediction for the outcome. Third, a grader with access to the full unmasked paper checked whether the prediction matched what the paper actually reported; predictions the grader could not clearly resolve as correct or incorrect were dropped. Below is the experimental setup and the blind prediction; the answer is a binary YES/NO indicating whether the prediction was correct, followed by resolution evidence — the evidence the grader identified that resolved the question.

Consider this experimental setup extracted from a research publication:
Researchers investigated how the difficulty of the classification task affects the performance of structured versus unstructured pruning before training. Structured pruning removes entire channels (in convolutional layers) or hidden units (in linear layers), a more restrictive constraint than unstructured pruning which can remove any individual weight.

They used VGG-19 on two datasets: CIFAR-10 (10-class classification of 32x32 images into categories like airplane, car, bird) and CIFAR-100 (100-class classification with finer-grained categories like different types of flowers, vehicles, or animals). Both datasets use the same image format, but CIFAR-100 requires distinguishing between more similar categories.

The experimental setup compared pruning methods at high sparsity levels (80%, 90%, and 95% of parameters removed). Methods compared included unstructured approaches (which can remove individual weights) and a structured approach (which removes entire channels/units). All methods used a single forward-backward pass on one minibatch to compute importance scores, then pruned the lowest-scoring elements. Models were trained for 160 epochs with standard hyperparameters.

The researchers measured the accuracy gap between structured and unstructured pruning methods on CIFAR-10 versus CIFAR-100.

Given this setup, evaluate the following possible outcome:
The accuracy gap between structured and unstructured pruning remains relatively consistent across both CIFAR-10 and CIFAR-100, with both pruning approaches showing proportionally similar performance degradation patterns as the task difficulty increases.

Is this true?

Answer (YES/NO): NO